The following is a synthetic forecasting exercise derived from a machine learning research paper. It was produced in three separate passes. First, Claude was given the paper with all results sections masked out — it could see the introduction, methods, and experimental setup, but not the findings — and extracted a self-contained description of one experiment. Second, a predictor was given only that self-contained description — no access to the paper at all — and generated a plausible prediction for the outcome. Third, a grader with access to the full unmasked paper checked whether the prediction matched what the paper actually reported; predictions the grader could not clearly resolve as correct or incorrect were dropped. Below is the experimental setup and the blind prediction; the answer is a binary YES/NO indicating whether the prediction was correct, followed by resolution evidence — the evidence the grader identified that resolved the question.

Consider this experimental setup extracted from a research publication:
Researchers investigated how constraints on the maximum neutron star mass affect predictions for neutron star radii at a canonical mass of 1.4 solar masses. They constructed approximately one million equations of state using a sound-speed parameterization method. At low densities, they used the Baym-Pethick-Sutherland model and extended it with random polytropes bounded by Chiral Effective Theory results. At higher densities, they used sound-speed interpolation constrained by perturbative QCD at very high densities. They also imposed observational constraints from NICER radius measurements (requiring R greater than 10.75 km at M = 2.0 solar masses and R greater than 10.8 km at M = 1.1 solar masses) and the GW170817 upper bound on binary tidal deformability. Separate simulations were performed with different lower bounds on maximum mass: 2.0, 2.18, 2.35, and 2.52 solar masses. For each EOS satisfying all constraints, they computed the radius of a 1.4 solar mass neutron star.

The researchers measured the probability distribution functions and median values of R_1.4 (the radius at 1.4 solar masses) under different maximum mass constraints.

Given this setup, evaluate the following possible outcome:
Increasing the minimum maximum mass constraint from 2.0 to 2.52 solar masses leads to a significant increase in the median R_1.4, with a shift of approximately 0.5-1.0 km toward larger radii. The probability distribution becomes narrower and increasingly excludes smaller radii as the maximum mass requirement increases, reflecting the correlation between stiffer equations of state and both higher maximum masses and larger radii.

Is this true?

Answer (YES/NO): YES